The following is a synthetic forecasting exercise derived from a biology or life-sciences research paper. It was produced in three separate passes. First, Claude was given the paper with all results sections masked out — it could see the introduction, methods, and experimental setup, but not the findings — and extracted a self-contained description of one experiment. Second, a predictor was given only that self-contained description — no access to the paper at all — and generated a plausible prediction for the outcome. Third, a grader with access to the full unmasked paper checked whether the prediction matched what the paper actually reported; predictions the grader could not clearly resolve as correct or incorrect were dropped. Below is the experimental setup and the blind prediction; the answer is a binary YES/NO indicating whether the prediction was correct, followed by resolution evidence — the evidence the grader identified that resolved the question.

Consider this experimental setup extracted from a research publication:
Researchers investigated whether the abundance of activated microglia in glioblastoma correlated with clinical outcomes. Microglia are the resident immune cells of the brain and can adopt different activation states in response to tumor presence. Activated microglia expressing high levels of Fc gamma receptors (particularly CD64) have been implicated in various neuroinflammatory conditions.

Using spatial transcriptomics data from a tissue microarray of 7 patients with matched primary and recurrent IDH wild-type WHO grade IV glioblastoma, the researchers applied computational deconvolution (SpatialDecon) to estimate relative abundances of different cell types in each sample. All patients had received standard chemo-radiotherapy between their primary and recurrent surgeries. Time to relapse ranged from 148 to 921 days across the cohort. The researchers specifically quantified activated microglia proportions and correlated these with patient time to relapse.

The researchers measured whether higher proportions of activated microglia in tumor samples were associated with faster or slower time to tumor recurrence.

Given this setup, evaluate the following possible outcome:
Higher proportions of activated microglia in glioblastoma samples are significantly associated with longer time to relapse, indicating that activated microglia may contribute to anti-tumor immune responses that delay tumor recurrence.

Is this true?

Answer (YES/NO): NO